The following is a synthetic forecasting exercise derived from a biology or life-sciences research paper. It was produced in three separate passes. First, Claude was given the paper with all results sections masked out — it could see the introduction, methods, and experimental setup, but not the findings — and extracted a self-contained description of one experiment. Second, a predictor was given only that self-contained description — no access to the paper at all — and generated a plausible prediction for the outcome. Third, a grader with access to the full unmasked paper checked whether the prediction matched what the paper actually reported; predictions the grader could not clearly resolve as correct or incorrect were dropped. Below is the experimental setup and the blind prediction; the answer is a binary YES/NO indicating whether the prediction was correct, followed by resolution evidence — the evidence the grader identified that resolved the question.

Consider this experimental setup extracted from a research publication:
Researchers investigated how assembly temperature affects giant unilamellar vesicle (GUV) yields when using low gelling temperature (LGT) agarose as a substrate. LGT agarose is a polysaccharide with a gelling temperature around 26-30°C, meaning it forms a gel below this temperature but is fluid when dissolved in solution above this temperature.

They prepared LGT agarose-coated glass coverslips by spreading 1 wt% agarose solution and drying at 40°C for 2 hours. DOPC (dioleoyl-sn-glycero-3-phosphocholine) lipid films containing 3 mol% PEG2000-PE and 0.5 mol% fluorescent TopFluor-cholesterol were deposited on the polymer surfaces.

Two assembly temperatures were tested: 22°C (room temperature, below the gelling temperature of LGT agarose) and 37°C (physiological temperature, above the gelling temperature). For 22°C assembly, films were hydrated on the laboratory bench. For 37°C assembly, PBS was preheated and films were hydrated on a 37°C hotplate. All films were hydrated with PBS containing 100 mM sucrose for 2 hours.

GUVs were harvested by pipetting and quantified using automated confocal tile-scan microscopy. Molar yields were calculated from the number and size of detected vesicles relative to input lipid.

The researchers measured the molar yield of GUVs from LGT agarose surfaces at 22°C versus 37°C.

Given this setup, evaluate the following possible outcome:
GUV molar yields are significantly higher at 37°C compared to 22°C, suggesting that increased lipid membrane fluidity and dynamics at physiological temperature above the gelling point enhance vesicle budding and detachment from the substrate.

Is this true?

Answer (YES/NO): NO